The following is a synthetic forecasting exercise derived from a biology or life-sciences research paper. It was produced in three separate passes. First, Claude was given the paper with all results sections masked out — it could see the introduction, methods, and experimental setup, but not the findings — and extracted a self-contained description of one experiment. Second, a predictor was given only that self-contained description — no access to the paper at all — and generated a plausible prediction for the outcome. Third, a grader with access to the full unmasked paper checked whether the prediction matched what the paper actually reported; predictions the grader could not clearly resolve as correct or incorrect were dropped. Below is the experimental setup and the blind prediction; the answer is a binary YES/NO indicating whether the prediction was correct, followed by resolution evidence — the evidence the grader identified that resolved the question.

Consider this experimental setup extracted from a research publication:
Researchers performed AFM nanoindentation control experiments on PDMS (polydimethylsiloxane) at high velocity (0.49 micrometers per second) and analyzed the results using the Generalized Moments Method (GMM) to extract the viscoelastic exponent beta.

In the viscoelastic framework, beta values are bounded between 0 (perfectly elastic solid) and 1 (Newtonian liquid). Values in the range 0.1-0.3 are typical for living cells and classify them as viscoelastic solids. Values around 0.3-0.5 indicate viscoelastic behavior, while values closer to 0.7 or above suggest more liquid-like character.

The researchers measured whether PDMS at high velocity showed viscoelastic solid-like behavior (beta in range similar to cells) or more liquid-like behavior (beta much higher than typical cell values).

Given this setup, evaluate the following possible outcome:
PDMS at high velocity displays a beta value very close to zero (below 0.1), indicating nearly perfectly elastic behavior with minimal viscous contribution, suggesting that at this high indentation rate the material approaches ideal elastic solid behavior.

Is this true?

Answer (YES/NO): NO